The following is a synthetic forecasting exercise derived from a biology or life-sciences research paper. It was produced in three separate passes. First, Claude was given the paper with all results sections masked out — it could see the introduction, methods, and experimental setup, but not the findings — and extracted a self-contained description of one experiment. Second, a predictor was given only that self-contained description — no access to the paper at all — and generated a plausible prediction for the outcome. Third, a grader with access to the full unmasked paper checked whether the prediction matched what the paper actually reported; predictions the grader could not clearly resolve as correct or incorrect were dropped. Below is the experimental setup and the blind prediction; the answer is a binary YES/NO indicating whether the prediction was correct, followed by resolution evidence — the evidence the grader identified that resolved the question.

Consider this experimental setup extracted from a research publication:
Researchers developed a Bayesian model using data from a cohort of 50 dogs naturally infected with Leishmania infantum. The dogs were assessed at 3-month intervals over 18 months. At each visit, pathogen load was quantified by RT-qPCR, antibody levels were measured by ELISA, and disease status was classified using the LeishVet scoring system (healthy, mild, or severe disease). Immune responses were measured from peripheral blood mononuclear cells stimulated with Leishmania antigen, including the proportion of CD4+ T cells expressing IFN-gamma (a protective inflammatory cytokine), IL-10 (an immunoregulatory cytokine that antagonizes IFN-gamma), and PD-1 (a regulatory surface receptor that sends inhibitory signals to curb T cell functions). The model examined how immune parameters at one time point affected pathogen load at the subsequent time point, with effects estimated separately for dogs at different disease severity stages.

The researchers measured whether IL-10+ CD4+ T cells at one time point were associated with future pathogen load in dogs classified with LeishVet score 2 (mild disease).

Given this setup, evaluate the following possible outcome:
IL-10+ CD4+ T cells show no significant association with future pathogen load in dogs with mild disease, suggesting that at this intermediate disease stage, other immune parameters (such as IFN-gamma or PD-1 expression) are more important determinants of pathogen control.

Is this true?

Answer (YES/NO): NO